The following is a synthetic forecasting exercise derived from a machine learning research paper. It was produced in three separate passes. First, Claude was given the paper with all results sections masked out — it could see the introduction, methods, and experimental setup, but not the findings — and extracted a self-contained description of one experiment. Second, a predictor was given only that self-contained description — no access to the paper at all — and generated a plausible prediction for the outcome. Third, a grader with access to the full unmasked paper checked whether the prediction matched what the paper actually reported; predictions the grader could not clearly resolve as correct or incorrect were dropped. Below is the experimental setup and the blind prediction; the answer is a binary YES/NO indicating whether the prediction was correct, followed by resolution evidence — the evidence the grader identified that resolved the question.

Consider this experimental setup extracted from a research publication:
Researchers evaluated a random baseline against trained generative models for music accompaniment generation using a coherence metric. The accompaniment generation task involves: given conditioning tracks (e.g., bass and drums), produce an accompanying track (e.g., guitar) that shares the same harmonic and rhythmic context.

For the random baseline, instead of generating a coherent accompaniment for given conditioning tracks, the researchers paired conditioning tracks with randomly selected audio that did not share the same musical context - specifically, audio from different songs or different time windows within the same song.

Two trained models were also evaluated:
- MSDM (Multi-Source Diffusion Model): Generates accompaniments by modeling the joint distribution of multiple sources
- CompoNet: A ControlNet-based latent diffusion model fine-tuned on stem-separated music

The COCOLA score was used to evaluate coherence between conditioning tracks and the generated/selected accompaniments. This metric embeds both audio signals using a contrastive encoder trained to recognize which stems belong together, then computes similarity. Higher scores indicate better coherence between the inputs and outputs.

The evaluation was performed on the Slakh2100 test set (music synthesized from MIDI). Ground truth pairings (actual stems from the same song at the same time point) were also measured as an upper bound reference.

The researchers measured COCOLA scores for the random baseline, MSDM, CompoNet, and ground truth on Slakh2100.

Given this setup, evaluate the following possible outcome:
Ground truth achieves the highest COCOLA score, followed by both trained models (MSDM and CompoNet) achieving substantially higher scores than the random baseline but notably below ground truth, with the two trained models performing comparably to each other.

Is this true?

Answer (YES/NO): NO